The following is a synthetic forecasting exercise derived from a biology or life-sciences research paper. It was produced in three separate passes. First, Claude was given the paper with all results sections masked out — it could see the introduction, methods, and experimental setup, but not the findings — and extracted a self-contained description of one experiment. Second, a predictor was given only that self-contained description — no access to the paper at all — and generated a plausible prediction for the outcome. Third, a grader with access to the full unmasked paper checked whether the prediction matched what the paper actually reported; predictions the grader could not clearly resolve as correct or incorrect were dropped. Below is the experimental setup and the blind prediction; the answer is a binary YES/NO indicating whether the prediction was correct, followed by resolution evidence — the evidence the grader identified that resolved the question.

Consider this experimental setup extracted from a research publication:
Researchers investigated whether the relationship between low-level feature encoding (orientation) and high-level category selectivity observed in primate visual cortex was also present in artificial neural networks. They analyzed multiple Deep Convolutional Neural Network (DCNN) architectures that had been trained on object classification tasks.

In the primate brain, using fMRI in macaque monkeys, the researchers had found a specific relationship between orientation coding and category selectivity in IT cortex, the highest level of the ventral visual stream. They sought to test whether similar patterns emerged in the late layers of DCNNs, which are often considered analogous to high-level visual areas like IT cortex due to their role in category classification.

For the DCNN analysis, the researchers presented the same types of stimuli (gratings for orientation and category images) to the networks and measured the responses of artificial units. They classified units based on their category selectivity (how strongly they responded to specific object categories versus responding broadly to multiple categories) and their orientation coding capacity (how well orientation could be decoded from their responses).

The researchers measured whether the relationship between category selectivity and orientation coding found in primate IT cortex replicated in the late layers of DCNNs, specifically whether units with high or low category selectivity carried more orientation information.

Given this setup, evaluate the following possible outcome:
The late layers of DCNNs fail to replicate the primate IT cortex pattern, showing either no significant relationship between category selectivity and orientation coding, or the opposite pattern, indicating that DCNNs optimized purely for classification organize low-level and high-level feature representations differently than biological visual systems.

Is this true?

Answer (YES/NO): NO